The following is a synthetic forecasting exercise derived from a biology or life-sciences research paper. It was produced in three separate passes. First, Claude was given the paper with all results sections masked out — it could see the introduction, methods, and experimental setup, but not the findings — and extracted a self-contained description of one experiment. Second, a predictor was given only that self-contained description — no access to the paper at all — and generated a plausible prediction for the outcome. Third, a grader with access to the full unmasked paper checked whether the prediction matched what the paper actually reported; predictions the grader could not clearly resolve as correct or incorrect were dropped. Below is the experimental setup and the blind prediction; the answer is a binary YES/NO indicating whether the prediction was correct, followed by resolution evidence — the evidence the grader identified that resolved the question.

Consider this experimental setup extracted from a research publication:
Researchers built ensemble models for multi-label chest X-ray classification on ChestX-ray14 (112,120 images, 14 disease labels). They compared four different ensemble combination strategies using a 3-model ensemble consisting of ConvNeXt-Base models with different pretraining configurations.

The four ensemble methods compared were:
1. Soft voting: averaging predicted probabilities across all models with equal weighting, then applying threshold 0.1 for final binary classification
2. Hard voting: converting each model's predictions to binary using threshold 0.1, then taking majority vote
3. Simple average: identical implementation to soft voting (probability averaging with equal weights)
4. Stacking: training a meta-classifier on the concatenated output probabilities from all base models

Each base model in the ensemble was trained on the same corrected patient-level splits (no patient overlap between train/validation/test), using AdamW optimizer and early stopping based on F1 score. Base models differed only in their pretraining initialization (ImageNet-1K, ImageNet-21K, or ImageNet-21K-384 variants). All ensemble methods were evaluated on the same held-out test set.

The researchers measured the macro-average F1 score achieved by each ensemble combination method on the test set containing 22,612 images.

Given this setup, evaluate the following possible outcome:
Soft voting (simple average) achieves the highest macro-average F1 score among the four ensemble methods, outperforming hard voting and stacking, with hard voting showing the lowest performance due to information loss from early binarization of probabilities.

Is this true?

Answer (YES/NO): NO